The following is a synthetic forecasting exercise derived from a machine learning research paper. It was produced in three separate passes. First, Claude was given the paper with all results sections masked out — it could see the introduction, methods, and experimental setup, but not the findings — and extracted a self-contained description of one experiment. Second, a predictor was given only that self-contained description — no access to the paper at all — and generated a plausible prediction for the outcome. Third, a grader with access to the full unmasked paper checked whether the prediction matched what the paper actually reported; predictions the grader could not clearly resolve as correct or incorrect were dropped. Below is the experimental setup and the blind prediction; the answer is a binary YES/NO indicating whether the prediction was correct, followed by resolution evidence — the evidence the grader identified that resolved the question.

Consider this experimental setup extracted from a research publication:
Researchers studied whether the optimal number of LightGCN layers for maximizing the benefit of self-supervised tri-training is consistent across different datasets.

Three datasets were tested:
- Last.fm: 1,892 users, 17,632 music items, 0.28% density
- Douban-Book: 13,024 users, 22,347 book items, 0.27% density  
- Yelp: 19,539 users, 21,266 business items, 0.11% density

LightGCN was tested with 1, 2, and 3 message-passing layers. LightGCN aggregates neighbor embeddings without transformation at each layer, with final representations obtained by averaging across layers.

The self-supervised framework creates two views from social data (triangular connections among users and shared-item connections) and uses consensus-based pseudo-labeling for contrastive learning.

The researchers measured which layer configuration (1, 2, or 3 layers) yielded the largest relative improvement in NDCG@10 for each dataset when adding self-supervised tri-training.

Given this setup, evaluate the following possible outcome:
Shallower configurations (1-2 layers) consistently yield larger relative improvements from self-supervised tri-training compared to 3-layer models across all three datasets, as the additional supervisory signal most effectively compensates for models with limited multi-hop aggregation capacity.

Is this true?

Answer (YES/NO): NO